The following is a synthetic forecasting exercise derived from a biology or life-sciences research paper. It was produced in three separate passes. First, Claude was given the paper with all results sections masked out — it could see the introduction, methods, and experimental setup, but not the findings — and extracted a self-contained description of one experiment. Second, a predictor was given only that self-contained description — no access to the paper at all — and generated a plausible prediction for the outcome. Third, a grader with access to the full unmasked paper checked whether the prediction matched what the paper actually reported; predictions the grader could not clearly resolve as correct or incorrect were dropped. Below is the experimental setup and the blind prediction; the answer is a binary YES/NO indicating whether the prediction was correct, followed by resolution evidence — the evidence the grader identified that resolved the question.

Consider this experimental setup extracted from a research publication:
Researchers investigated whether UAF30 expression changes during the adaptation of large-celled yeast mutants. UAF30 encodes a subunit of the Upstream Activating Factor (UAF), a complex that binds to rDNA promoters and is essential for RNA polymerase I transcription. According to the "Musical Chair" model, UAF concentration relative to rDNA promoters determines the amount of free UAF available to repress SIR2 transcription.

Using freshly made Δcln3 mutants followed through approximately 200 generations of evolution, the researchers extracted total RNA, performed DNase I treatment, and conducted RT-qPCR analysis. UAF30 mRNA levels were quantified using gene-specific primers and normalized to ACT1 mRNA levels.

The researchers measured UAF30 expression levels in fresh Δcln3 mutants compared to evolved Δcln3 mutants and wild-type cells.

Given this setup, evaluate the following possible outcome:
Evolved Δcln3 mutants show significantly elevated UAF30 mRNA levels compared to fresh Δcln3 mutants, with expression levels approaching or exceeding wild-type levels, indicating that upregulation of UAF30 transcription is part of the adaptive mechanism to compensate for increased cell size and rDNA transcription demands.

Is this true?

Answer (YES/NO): NO